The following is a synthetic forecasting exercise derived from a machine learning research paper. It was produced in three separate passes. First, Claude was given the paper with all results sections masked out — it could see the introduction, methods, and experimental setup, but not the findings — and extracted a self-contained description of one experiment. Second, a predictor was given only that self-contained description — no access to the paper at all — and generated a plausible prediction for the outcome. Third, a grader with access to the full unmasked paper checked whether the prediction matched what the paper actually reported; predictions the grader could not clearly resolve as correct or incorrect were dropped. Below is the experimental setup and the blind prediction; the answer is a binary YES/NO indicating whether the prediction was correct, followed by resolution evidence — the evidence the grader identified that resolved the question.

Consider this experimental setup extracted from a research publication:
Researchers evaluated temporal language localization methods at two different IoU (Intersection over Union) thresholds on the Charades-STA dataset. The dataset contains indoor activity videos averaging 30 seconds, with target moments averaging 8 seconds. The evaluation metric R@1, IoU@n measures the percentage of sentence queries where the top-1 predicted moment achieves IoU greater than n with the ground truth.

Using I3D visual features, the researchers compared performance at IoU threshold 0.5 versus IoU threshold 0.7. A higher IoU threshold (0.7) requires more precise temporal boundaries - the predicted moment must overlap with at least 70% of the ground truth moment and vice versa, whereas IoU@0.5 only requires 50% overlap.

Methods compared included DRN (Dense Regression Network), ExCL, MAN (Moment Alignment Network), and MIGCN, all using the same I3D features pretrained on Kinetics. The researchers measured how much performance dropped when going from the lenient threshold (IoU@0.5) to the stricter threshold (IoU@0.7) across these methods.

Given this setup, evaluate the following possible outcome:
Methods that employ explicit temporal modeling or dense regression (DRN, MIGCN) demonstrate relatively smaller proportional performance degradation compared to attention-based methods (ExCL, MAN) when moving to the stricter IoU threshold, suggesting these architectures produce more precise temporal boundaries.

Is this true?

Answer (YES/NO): YES